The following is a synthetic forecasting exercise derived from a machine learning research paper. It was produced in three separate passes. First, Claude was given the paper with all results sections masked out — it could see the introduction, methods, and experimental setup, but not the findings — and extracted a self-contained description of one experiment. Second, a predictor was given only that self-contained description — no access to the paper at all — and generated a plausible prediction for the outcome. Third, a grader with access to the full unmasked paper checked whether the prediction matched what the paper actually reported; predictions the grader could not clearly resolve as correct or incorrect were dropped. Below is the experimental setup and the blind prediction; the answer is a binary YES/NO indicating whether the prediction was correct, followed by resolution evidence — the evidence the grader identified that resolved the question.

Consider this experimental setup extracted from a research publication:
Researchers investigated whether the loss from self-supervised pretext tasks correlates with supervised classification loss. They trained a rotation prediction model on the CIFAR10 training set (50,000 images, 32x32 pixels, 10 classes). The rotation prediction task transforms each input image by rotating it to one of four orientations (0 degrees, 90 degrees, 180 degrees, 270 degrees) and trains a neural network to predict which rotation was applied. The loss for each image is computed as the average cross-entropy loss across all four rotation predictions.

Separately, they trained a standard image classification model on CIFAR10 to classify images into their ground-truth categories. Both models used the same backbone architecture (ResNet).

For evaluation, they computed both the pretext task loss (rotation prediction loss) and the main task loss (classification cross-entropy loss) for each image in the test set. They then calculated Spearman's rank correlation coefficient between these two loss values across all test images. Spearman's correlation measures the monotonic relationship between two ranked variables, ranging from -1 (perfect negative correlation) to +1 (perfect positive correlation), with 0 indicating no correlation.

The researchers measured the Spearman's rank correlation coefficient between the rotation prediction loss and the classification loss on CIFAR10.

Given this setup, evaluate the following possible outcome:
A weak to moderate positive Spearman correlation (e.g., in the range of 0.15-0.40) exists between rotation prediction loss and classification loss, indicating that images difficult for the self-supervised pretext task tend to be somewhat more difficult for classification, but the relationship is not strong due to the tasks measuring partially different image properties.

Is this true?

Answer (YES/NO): NO